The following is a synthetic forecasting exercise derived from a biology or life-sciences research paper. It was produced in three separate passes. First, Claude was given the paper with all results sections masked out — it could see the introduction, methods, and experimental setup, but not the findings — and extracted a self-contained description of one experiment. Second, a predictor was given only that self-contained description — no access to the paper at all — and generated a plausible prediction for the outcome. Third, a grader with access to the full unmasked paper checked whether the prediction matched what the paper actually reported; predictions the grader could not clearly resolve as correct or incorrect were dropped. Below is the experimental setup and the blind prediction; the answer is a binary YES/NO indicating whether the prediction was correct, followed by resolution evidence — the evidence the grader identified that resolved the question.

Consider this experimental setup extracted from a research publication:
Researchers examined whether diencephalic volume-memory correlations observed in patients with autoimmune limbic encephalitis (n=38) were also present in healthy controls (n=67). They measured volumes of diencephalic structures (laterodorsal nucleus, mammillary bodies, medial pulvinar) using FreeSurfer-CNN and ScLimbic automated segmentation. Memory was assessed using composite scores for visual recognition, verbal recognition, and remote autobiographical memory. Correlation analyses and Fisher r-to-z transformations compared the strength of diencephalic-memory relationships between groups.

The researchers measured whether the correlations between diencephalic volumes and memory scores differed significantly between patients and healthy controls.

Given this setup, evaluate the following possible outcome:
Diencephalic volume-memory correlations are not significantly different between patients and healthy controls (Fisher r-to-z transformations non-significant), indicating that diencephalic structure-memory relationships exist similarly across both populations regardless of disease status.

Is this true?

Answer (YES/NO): NO